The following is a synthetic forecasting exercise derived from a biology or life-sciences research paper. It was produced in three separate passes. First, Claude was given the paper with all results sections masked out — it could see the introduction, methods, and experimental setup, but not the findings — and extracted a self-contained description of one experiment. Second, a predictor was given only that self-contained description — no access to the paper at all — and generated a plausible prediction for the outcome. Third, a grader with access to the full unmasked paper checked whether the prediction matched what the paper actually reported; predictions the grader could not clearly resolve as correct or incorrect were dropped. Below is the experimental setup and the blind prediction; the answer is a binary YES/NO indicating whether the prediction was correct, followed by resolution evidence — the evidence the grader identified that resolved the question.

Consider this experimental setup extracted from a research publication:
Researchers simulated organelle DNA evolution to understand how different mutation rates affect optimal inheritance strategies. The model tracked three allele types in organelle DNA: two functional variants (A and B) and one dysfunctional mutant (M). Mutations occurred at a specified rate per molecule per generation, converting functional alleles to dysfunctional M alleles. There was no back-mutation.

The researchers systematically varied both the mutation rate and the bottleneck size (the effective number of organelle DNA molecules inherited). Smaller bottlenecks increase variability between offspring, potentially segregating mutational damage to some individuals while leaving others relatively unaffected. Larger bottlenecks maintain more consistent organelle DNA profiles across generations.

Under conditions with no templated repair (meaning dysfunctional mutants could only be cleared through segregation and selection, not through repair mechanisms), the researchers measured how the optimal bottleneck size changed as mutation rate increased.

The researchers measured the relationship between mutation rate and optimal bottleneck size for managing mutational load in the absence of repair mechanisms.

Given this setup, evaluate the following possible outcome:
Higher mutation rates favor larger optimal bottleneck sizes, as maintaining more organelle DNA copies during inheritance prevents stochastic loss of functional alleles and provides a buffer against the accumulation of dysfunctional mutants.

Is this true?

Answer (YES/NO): NO